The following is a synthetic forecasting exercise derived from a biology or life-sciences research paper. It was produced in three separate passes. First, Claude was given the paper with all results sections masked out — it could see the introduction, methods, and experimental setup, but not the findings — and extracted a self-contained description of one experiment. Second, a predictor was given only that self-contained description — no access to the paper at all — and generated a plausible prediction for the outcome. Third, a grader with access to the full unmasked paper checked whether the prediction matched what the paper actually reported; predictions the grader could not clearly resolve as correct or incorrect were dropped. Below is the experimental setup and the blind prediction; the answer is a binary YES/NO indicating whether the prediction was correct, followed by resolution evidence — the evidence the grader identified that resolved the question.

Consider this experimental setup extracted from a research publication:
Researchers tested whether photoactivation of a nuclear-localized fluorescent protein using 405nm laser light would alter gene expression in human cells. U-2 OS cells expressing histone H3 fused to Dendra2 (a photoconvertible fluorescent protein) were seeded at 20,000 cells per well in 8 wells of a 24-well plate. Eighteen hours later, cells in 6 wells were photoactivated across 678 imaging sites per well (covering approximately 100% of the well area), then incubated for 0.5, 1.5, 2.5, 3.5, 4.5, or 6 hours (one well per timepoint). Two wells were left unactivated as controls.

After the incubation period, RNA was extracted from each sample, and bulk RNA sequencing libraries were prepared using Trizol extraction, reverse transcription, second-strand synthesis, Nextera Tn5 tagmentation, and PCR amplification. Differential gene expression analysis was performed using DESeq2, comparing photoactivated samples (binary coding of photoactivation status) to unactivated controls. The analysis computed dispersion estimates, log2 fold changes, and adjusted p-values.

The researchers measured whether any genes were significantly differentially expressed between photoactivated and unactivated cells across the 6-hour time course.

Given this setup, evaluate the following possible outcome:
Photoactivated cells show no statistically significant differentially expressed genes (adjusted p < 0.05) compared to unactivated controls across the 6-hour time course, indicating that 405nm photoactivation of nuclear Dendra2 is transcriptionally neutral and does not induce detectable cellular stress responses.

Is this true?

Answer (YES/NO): YES